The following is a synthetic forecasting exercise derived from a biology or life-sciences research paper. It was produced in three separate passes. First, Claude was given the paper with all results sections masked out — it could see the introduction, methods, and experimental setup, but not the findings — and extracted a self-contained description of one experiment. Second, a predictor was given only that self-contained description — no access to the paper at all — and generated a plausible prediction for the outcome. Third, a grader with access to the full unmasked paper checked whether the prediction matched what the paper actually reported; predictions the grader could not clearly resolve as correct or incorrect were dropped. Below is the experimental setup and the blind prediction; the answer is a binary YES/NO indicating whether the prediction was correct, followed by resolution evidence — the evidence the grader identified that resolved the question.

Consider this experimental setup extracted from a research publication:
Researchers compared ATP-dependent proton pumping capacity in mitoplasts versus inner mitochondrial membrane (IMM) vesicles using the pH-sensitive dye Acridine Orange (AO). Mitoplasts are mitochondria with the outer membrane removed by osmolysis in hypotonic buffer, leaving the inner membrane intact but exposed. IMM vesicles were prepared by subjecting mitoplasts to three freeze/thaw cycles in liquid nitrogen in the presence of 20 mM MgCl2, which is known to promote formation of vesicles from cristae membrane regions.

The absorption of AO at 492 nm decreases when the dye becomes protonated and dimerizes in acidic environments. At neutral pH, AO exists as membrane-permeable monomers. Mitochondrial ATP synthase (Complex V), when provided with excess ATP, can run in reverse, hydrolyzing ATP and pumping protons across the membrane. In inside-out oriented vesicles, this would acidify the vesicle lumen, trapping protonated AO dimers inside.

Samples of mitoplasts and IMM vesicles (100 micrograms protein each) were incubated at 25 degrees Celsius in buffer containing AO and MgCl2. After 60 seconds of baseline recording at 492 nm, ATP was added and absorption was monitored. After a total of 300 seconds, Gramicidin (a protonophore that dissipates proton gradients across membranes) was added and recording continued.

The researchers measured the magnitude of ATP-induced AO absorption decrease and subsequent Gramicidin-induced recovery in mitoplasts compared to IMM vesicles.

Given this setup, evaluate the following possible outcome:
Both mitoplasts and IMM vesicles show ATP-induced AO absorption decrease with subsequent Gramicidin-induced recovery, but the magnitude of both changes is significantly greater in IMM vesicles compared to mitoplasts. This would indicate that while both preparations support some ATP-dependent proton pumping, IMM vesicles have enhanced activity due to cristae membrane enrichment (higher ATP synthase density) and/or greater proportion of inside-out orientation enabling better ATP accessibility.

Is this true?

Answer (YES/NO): YES